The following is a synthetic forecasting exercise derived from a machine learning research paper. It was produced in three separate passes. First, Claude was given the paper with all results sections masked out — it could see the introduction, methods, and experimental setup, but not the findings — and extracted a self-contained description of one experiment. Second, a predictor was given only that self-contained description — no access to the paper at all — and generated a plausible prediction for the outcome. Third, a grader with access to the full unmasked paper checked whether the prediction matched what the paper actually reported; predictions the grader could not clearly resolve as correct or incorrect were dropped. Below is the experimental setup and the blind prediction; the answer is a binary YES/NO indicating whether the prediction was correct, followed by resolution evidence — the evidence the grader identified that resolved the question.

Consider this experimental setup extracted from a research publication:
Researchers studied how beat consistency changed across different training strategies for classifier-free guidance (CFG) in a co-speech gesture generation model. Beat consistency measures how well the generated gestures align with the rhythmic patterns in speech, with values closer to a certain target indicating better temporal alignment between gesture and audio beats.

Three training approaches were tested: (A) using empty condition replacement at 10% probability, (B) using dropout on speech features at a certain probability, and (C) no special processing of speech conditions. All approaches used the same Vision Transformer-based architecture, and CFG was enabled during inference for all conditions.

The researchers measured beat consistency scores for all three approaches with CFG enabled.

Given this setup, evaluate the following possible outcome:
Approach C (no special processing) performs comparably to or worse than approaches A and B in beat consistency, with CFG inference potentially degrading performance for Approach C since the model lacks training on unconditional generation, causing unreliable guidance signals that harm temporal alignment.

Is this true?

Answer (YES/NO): NO